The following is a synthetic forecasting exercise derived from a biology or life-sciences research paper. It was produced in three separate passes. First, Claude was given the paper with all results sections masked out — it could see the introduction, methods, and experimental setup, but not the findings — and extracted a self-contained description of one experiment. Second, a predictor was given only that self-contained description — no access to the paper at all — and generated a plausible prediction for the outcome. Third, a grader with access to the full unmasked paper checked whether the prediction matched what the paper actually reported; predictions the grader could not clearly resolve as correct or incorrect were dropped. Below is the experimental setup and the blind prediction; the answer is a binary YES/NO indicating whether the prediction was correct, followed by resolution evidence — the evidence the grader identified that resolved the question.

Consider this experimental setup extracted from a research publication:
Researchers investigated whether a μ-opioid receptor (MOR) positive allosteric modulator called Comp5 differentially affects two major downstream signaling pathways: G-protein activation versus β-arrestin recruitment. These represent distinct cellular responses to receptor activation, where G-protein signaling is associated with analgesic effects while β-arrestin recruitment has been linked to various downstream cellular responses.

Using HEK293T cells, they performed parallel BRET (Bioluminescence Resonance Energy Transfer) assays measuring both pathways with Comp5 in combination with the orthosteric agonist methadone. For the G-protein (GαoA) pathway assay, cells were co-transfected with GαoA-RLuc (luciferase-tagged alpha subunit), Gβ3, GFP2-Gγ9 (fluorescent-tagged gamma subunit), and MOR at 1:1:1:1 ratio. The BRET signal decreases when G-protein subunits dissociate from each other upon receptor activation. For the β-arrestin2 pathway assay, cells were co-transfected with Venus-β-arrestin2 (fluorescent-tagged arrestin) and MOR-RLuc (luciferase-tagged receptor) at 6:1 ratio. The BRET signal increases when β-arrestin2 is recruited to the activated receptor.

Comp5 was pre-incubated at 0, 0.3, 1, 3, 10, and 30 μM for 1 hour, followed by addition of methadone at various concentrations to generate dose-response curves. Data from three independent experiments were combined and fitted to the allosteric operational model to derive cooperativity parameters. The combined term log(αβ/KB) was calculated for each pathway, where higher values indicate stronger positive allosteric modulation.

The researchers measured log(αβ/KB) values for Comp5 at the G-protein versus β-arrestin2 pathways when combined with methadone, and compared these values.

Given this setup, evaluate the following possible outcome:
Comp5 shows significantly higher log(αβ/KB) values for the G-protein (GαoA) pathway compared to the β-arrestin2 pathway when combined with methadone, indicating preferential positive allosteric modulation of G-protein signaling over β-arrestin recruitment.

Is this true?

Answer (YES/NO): NO